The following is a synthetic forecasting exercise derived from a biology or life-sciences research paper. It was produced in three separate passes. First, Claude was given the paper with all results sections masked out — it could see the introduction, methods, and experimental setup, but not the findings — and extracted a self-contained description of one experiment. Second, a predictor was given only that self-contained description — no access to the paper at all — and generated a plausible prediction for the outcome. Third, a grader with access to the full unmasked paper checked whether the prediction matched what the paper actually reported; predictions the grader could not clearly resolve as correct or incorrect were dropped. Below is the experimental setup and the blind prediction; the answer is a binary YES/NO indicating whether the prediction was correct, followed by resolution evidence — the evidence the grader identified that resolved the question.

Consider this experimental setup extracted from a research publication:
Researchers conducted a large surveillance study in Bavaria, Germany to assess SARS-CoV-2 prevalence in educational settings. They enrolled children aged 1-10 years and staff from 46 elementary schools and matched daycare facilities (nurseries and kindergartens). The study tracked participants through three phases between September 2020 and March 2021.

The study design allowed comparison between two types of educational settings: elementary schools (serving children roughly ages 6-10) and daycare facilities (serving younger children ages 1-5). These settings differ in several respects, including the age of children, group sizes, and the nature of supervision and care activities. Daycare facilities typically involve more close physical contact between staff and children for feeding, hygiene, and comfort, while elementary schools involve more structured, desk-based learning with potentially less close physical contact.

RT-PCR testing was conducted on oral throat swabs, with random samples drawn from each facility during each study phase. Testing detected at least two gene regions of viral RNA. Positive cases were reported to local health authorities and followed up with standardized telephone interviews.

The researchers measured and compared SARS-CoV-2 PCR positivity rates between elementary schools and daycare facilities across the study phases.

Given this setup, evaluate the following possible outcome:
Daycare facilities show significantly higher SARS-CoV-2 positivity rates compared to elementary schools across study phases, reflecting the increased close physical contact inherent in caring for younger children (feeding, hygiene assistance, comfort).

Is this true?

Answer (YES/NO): NO